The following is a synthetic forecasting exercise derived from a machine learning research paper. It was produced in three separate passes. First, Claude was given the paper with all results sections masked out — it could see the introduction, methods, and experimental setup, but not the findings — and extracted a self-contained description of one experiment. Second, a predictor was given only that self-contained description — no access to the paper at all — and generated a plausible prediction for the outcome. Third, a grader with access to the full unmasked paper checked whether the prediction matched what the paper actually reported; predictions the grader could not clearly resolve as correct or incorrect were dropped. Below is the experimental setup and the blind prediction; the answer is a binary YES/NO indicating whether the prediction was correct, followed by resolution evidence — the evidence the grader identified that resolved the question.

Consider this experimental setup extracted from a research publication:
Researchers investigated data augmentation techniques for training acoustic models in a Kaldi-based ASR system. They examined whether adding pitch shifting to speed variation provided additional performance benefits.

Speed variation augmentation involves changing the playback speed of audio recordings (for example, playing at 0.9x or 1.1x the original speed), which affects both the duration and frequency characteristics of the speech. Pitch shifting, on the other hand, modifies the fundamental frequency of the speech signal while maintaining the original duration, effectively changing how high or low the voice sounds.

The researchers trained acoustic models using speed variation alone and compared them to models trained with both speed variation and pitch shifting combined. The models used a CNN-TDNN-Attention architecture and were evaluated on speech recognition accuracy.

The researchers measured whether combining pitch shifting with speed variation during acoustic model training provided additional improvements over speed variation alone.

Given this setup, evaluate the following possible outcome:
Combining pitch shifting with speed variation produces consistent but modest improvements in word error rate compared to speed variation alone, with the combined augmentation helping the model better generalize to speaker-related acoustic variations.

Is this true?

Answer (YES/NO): NO